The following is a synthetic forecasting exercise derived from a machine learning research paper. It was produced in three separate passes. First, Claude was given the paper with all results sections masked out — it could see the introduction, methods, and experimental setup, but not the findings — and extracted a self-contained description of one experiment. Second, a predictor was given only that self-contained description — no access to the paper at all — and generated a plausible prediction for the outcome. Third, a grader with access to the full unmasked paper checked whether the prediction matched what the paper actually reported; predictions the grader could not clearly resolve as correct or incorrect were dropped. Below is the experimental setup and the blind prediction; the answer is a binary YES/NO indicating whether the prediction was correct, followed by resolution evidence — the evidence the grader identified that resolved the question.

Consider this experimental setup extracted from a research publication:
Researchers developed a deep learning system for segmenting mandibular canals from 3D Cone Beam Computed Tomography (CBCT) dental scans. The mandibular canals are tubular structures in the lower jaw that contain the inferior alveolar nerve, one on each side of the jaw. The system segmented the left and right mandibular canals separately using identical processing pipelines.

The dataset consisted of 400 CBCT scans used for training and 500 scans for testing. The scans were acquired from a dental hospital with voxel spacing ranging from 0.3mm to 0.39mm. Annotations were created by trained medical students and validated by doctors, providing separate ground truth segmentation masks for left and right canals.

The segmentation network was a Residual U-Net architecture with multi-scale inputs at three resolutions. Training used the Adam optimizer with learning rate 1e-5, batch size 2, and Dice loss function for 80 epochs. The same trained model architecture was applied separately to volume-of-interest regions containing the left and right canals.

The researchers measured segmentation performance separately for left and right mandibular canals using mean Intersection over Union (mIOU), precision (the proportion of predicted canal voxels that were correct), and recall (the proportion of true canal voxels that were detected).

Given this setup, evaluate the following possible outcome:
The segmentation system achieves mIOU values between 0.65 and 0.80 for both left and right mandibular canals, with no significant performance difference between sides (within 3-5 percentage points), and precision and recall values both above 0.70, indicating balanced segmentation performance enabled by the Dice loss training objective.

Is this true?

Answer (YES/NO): NO